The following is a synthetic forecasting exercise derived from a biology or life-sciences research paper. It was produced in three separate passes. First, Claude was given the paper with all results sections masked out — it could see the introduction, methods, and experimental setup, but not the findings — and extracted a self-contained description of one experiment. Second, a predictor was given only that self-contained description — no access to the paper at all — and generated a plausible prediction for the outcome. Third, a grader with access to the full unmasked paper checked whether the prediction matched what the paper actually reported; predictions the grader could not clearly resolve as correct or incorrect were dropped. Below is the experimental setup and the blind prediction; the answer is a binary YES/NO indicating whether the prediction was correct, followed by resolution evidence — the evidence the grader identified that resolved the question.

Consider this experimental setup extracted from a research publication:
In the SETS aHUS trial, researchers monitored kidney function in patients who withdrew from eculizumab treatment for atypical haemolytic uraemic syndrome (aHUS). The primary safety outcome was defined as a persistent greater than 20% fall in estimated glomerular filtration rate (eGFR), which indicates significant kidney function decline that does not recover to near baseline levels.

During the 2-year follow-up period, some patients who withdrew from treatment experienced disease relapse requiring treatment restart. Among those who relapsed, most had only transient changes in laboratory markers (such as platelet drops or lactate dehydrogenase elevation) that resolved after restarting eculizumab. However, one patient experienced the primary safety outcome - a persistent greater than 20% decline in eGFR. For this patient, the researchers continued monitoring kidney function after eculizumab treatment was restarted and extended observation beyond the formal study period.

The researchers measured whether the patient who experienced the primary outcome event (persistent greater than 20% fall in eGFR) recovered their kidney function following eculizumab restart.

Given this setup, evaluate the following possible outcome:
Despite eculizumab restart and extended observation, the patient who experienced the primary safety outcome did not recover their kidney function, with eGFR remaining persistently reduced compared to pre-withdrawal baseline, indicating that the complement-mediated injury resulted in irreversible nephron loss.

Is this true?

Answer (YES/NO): NO